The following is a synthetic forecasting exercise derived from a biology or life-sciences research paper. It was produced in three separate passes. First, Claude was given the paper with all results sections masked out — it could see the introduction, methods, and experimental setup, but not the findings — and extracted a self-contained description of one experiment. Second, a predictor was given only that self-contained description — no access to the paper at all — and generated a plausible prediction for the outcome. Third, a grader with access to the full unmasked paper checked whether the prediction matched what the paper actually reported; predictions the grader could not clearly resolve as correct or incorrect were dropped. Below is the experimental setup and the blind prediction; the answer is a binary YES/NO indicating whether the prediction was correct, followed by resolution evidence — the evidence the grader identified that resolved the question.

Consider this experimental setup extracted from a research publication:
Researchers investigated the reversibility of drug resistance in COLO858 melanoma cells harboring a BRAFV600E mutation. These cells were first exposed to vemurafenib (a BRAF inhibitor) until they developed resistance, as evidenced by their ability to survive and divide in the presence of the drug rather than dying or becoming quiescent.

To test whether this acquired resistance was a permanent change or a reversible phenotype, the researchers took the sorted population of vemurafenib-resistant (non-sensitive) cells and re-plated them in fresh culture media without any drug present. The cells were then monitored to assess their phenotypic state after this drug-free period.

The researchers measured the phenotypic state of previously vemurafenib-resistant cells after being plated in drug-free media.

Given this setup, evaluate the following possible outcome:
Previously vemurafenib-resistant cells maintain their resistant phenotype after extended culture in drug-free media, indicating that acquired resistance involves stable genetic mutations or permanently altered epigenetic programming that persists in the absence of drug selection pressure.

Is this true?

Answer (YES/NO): NO